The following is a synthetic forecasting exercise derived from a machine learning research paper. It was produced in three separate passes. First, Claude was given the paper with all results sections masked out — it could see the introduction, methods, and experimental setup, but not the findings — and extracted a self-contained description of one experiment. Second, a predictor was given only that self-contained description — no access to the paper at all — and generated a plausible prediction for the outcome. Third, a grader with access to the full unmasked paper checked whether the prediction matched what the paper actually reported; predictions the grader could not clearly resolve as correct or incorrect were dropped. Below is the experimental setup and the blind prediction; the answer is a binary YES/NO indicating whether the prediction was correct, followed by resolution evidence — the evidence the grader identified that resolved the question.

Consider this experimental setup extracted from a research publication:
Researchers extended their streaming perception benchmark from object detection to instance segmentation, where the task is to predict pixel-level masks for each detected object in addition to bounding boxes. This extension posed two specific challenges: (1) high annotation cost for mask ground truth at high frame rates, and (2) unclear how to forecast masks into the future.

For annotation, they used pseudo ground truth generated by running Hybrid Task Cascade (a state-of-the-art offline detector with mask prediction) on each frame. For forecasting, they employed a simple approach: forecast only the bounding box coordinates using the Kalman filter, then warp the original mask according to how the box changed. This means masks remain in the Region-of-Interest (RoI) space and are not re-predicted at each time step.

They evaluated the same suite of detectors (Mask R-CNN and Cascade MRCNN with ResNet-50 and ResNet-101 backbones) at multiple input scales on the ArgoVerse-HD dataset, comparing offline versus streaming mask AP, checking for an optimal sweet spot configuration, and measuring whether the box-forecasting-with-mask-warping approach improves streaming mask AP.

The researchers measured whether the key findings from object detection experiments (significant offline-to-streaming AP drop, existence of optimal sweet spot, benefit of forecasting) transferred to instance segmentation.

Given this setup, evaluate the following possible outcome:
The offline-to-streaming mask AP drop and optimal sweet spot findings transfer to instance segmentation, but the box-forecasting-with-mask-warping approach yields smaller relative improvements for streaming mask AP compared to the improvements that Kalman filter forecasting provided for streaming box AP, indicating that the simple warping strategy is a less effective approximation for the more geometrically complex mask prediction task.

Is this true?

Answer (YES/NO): NO